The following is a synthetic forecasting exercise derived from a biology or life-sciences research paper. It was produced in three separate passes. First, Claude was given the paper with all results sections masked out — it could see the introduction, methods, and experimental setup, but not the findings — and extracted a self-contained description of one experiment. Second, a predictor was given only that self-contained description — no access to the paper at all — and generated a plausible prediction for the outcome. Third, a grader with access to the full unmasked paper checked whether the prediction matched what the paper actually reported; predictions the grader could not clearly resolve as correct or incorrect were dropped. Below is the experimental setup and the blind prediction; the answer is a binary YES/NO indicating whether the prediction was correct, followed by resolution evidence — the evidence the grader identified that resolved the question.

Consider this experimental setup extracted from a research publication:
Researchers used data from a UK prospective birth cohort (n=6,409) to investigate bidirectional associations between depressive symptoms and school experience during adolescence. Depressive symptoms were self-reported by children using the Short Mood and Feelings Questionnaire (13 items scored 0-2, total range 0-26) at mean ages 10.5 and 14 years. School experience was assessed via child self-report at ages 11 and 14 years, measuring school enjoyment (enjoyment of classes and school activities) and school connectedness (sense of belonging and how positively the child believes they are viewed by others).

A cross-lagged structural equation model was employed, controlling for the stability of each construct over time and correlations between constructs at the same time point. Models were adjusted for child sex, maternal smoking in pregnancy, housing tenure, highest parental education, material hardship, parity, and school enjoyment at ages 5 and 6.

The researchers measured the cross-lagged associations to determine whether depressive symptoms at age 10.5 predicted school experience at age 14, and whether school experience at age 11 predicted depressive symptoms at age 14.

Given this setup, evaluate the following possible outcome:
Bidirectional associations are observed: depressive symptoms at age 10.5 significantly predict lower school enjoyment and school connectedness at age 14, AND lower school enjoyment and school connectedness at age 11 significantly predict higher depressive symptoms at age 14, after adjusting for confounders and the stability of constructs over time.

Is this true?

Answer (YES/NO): NO